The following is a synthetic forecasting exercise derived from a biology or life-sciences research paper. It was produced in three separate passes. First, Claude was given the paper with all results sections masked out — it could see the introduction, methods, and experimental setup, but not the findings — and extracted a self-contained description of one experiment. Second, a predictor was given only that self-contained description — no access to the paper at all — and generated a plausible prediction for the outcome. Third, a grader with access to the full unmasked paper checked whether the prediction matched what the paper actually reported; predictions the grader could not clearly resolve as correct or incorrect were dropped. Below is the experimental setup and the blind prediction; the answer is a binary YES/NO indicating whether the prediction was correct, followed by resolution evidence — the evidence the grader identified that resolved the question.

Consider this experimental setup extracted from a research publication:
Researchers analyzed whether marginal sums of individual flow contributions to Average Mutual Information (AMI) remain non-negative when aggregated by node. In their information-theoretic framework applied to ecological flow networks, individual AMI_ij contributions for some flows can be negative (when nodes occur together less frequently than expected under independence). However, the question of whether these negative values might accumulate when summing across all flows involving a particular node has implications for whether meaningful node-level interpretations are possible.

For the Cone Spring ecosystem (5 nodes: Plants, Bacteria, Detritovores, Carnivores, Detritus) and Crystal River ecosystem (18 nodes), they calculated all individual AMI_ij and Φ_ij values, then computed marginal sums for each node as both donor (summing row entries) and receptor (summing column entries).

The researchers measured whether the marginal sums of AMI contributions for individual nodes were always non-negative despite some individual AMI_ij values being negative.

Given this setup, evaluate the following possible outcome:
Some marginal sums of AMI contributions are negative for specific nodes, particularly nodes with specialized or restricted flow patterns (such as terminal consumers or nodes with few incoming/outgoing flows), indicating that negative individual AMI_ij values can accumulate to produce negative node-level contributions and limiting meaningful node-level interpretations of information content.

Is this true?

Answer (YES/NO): NO